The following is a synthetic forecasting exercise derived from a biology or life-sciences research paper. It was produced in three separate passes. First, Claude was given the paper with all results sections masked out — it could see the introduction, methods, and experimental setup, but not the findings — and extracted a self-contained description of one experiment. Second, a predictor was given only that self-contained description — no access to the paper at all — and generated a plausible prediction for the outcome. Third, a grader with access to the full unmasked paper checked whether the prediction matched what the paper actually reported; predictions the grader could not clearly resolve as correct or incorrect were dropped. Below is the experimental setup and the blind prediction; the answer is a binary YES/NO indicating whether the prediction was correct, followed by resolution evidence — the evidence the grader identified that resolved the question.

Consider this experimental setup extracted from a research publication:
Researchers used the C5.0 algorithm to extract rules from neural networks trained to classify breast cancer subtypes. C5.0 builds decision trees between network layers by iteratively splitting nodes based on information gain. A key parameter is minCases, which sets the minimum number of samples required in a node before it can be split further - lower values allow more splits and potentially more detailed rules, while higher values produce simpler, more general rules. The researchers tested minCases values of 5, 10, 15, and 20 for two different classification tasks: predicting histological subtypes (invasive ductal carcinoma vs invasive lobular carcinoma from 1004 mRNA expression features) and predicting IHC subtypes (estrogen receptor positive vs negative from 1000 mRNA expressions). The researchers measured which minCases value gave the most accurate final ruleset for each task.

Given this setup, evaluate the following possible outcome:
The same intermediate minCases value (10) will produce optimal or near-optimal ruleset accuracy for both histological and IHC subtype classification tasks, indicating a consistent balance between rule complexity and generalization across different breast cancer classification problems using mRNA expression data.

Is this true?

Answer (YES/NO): NO